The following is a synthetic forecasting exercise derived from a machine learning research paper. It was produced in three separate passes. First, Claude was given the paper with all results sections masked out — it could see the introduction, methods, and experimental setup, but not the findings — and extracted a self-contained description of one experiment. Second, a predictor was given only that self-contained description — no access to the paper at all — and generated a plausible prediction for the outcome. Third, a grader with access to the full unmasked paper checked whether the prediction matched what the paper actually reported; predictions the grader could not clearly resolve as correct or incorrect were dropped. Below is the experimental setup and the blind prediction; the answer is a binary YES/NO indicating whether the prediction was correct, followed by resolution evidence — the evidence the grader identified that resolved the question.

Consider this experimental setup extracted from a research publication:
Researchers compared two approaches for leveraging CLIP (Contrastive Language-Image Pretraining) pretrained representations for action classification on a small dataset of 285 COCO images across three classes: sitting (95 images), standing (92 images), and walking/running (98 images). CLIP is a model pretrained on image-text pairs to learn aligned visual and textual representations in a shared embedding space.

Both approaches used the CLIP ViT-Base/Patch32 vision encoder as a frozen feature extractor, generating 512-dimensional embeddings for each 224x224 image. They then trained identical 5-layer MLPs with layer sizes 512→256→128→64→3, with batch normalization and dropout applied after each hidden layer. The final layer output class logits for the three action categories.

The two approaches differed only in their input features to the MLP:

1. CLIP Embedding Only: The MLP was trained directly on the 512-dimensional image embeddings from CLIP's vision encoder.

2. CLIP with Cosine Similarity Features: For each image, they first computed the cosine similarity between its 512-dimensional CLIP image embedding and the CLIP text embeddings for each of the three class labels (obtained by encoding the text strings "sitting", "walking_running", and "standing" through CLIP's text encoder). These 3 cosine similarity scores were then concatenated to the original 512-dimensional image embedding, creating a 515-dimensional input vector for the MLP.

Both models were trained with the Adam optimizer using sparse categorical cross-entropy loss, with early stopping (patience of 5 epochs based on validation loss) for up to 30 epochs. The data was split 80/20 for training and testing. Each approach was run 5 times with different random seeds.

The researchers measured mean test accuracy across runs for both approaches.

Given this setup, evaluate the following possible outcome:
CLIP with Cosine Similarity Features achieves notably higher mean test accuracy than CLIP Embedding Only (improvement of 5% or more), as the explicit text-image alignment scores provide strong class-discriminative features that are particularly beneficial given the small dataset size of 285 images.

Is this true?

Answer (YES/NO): NO